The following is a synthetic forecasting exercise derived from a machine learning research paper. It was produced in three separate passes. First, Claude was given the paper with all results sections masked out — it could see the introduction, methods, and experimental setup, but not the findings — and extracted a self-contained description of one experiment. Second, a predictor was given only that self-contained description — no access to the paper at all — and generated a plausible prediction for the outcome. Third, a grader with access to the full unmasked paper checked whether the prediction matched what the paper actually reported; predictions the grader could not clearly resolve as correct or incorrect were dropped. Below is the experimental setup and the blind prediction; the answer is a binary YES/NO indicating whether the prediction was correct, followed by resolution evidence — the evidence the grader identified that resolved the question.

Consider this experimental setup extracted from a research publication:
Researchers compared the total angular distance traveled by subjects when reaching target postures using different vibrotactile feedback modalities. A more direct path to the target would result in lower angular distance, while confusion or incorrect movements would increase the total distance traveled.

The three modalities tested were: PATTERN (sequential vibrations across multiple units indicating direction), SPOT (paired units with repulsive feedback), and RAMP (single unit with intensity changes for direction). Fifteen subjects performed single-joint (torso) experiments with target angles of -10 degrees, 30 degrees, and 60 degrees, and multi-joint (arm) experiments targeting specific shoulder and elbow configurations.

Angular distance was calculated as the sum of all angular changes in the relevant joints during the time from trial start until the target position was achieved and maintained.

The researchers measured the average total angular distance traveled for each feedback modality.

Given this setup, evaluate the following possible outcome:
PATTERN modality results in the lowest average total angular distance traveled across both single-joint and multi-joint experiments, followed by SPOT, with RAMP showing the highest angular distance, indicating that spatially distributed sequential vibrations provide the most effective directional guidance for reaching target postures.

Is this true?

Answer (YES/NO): NO